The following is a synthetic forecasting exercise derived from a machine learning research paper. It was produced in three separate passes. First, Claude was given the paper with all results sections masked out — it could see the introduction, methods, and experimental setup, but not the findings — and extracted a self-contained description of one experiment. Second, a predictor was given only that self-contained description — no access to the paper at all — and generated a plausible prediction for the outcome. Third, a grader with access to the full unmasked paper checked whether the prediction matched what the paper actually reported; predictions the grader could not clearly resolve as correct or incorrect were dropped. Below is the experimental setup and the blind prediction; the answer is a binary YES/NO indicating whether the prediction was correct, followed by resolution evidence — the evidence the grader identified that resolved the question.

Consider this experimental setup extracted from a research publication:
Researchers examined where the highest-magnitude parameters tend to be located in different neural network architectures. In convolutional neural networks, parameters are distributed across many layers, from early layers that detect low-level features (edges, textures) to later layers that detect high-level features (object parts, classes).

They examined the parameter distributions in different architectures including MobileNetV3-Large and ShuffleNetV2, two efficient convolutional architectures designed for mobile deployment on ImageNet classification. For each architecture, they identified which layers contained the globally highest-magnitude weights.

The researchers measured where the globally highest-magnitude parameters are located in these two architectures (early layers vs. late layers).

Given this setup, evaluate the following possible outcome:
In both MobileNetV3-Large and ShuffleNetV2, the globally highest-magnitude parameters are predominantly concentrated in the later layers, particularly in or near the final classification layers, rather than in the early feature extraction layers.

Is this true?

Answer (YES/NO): NO